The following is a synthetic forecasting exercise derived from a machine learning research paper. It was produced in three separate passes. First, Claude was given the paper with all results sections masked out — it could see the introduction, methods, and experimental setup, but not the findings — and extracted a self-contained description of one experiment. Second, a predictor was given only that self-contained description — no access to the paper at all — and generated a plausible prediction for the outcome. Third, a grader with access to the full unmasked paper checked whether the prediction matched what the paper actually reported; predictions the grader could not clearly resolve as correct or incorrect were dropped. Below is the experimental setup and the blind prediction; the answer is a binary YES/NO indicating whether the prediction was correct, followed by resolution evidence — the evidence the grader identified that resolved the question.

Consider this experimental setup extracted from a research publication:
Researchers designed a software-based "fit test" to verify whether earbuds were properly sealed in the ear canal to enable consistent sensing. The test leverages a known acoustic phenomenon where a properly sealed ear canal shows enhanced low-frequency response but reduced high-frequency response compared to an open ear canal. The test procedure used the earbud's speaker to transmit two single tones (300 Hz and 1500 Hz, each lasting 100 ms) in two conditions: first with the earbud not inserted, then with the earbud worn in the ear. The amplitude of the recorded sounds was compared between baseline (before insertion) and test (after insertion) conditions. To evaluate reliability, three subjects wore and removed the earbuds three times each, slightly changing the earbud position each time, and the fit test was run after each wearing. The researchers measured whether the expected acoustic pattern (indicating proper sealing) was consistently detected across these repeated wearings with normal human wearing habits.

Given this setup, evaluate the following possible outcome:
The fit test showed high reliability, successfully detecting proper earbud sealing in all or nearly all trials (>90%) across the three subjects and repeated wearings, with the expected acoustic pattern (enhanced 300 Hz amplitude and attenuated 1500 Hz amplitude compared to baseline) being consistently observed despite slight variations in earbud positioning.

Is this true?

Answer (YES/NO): YES